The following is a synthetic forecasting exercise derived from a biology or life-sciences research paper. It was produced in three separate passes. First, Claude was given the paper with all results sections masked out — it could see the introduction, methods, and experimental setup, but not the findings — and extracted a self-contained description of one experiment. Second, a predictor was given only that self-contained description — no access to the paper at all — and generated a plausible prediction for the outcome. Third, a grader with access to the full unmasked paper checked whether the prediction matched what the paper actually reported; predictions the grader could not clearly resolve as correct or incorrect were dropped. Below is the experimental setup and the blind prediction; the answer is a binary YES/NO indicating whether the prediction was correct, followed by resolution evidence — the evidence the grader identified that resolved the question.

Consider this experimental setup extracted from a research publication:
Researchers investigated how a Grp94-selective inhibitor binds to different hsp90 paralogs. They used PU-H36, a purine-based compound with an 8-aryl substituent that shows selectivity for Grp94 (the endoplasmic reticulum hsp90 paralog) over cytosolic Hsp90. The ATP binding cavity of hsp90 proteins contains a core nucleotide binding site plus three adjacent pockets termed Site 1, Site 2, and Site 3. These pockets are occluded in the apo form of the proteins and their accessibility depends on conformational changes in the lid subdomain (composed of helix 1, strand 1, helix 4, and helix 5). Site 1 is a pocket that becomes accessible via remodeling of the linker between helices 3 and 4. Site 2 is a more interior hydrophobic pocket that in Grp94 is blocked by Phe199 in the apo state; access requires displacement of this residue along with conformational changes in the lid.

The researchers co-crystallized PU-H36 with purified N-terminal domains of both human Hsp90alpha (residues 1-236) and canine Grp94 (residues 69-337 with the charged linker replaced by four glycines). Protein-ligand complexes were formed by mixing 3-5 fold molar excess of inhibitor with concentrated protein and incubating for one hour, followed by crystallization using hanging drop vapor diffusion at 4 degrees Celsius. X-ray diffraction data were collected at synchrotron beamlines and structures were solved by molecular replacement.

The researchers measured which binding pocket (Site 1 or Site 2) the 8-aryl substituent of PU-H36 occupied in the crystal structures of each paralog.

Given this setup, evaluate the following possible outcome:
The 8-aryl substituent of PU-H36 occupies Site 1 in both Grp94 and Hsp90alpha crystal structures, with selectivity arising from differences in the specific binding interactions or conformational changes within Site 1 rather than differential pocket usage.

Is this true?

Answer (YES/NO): NO